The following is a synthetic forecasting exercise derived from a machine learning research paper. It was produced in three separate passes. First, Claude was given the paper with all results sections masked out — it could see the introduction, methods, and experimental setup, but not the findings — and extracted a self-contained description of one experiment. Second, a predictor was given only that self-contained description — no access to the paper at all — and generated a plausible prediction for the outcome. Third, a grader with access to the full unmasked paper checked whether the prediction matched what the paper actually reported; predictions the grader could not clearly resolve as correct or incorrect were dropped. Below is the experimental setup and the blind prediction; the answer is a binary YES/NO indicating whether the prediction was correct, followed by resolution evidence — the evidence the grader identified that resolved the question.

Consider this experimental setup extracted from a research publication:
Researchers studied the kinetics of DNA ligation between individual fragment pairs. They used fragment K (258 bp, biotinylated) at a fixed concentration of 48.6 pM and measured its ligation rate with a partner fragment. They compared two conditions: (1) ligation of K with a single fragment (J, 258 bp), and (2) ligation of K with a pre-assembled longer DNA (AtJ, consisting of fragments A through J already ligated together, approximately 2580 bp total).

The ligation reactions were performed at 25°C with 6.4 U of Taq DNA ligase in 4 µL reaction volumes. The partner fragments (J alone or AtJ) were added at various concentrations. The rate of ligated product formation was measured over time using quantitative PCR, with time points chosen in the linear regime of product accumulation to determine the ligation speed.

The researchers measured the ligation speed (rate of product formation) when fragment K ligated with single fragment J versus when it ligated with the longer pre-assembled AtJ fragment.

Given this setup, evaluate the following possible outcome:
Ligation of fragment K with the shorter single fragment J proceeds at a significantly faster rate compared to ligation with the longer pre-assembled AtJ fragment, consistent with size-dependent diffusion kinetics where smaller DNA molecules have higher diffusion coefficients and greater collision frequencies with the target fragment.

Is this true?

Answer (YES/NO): NO